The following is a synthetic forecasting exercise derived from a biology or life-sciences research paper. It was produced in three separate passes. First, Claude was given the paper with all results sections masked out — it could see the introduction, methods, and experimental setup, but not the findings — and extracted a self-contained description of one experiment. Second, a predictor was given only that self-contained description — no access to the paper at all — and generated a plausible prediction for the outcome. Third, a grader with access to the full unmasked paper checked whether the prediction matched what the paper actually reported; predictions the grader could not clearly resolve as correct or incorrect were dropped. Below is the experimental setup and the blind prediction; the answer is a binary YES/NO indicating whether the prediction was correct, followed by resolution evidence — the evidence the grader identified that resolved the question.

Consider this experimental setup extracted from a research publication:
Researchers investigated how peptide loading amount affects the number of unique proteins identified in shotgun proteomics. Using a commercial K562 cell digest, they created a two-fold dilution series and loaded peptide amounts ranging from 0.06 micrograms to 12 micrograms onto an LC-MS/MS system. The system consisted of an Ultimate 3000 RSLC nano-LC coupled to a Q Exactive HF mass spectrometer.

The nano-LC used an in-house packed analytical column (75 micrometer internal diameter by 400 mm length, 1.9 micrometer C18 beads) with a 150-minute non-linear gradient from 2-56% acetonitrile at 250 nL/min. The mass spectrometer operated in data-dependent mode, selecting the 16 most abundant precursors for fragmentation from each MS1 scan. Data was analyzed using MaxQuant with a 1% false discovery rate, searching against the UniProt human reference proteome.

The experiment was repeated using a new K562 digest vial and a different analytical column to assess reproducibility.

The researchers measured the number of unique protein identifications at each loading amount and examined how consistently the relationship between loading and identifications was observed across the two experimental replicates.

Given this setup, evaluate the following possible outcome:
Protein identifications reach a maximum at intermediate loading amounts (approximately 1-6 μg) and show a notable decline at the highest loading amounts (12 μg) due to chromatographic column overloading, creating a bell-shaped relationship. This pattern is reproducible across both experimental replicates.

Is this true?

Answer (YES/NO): NO